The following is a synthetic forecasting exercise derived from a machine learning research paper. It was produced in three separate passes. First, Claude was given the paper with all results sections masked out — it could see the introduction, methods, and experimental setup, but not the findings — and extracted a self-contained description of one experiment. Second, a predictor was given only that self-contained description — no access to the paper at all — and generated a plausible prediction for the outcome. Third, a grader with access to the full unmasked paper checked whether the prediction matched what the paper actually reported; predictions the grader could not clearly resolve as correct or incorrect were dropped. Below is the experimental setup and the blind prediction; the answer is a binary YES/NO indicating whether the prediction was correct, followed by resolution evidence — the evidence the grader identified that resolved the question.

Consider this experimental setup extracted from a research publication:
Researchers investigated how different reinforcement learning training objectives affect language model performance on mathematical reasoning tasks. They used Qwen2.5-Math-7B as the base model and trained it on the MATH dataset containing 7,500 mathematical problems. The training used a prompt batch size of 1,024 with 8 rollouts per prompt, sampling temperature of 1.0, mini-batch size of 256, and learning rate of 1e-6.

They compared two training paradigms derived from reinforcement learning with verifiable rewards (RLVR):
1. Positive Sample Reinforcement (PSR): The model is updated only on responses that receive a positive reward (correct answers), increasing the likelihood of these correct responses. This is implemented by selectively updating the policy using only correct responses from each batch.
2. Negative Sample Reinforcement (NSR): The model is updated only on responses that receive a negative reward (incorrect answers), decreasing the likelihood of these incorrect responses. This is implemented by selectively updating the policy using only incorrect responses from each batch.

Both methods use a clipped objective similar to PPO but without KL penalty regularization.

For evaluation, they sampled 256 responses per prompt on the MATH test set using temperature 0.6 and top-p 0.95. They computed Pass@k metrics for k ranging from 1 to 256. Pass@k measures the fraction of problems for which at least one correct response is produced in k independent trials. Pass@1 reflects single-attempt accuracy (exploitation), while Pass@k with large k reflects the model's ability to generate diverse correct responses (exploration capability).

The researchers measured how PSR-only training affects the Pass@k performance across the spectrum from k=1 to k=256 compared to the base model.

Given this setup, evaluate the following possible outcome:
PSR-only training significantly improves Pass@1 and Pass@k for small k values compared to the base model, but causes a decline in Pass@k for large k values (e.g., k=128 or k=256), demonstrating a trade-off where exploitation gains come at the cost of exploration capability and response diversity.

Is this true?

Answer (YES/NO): YES